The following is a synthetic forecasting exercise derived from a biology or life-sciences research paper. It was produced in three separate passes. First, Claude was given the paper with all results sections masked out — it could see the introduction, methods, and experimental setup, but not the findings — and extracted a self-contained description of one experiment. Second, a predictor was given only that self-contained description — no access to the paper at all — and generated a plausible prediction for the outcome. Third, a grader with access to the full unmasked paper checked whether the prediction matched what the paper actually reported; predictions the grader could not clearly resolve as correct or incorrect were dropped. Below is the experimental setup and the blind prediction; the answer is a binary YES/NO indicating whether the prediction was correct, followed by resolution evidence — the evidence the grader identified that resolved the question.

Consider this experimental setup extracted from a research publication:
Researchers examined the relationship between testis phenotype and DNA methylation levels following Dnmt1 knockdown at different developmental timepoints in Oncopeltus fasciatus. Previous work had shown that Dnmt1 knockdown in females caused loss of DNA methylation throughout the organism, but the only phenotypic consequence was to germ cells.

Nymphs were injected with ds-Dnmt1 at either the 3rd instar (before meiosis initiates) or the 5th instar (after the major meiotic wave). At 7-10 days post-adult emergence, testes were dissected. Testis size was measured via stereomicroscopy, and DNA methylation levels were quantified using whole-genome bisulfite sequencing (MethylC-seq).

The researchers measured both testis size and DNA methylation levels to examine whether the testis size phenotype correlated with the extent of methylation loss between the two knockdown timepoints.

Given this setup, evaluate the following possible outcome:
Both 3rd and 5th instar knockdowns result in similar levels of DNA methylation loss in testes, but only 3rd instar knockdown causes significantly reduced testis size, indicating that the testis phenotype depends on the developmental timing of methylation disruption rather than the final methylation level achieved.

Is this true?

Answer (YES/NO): NO